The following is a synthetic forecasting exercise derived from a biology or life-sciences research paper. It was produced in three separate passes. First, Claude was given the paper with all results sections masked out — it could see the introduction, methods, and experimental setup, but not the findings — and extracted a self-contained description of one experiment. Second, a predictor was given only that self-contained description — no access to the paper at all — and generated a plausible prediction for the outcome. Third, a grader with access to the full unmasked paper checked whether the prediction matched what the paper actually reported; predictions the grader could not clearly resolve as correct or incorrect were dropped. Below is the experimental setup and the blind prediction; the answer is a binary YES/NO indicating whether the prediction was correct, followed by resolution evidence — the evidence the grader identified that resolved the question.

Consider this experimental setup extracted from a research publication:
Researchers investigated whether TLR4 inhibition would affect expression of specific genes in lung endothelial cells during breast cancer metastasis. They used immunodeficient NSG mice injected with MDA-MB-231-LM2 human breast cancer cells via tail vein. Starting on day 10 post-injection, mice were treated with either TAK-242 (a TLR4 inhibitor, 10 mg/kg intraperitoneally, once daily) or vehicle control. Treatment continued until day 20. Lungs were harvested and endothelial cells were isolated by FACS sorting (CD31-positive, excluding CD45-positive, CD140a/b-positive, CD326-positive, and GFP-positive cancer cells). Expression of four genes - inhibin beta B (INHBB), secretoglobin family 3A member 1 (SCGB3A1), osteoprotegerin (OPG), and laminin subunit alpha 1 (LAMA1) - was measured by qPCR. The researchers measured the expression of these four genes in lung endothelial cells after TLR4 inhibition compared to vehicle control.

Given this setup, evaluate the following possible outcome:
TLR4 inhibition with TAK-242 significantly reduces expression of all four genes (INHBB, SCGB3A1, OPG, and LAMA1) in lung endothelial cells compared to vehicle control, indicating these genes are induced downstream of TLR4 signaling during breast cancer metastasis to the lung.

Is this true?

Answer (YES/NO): YES